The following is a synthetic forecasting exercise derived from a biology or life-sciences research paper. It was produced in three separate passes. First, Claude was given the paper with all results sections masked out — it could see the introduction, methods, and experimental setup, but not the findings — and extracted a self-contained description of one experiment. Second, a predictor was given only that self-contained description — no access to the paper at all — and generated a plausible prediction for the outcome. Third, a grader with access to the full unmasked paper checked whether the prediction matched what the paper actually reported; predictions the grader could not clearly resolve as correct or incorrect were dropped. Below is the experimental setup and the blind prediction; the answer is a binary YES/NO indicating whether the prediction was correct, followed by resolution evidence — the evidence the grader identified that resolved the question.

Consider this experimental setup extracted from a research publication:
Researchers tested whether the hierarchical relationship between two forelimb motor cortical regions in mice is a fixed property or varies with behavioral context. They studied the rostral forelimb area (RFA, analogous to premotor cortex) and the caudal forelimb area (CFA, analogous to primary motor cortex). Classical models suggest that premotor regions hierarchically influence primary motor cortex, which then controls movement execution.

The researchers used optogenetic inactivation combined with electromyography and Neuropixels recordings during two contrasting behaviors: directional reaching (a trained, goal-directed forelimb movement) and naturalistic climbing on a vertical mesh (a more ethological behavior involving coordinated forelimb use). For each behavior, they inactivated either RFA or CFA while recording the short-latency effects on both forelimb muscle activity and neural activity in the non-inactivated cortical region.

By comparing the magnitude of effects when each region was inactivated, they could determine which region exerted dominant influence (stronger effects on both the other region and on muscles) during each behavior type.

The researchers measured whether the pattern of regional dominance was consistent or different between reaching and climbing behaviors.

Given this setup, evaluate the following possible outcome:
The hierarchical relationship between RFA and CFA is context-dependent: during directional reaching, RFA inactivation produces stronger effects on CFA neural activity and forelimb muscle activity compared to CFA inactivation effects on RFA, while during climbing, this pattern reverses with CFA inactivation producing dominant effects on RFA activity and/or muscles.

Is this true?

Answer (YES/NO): YES